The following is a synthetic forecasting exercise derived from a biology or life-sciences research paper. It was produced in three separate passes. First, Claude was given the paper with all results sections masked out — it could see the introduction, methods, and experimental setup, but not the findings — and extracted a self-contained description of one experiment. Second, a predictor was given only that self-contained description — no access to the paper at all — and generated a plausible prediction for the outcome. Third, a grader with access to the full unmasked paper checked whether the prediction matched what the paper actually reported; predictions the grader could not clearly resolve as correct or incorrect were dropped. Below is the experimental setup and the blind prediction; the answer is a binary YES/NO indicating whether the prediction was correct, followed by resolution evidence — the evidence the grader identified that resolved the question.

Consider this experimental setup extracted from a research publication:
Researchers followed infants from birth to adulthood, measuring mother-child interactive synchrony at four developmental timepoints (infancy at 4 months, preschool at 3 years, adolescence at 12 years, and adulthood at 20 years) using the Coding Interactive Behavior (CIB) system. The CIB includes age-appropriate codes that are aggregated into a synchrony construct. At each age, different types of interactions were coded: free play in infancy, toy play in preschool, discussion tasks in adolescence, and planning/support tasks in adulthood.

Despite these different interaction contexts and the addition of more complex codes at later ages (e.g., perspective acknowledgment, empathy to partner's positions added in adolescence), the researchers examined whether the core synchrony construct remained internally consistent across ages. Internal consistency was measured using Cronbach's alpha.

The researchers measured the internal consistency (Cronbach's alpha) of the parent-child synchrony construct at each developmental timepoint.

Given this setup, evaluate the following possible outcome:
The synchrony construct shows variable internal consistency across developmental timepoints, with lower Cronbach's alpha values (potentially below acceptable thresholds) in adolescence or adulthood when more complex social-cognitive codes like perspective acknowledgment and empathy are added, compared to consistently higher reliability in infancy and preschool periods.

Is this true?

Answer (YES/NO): NO